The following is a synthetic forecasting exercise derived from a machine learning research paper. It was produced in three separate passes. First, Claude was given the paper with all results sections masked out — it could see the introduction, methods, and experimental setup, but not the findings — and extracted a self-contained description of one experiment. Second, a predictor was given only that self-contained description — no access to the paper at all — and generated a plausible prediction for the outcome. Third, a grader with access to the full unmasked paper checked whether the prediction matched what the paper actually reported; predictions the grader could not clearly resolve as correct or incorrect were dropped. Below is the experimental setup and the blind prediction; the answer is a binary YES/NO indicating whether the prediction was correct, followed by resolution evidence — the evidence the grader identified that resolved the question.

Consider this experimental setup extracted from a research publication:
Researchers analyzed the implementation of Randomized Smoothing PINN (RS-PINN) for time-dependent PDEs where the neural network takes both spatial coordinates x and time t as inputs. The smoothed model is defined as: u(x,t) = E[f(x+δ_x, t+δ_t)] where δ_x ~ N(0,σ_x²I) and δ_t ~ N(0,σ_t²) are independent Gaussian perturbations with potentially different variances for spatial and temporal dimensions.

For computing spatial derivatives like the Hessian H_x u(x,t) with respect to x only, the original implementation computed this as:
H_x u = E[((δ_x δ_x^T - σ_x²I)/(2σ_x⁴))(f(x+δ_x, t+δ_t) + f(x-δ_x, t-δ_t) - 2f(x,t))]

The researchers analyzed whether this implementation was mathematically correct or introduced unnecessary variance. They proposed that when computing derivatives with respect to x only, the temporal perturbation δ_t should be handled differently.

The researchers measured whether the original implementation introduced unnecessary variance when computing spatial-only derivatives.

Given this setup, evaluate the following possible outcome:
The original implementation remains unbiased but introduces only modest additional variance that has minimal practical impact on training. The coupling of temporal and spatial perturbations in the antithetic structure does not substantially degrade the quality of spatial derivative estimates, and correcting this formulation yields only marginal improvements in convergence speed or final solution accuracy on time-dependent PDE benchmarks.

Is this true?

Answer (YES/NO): NO